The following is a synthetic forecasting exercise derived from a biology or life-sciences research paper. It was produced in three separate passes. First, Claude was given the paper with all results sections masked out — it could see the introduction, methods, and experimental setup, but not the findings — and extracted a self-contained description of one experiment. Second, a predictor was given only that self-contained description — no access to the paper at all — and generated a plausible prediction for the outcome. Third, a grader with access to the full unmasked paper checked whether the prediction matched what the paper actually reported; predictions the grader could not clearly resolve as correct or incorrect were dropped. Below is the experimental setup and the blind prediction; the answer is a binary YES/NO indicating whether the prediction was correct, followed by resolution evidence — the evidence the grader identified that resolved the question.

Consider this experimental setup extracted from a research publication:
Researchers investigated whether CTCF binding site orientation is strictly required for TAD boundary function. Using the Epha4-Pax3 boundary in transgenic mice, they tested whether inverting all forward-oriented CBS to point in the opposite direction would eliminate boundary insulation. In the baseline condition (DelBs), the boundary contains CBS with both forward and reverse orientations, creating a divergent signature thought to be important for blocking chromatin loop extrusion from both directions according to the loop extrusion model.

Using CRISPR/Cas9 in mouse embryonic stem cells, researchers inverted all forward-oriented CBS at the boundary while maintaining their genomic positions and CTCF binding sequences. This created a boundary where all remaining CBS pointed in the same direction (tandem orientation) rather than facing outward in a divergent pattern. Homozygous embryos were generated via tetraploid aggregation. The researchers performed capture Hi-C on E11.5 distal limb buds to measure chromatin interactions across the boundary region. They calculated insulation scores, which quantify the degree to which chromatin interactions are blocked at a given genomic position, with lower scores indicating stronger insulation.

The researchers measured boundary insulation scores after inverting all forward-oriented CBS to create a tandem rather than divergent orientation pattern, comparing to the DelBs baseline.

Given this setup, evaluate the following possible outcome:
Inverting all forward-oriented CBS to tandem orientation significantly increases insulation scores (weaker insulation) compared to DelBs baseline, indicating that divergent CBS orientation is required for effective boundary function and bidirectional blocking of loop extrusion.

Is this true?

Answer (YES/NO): NO